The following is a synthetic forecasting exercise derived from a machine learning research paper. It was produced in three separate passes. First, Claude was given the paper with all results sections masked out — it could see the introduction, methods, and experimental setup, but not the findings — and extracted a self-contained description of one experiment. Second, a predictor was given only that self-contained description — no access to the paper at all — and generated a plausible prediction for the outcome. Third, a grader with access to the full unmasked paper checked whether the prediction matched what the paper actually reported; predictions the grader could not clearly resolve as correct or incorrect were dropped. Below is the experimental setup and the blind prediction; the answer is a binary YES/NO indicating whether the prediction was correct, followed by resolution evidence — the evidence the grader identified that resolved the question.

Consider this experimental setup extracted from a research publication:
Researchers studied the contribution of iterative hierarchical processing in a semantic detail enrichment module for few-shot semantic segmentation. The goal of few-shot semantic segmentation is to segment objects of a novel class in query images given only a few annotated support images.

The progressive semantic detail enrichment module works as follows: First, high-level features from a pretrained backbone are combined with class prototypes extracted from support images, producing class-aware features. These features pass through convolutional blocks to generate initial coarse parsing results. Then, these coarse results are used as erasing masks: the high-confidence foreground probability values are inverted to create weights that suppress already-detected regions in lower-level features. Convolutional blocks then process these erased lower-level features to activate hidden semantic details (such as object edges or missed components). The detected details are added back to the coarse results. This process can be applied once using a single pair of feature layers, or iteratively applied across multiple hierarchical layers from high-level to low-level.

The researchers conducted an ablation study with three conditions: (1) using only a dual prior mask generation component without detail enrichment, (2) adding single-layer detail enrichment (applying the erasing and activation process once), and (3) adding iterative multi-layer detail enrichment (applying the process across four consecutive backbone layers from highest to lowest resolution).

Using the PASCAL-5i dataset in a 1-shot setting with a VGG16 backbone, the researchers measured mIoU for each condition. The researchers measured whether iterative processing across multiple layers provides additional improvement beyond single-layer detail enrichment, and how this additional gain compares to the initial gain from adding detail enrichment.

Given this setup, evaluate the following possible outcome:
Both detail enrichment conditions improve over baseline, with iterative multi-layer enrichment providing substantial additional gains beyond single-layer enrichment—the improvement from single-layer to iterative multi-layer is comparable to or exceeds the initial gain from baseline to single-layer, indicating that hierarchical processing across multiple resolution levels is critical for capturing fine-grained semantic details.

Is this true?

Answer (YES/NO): YES